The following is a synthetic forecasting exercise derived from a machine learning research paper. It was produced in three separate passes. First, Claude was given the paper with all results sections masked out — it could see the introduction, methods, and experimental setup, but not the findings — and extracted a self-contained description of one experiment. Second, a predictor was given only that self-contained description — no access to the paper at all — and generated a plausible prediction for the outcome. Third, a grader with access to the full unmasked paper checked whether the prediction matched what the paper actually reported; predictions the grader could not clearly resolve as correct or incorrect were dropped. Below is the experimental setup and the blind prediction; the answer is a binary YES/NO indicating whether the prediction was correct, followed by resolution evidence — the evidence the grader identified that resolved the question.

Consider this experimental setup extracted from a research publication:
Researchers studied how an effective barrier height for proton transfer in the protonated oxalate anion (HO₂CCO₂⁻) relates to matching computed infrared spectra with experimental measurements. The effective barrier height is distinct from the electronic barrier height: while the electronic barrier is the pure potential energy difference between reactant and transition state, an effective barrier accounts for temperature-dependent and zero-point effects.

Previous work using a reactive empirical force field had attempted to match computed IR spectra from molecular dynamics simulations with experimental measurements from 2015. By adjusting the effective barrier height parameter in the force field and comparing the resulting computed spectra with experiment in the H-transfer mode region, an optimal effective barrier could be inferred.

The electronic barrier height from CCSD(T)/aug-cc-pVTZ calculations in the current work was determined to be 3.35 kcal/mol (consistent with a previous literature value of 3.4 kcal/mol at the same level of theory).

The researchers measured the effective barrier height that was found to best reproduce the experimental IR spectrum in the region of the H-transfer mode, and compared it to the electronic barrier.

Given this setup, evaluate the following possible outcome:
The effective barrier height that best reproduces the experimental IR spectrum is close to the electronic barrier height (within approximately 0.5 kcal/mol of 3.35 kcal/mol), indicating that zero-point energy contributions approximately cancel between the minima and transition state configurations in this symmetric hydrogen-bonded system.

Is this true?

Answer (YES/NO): NO